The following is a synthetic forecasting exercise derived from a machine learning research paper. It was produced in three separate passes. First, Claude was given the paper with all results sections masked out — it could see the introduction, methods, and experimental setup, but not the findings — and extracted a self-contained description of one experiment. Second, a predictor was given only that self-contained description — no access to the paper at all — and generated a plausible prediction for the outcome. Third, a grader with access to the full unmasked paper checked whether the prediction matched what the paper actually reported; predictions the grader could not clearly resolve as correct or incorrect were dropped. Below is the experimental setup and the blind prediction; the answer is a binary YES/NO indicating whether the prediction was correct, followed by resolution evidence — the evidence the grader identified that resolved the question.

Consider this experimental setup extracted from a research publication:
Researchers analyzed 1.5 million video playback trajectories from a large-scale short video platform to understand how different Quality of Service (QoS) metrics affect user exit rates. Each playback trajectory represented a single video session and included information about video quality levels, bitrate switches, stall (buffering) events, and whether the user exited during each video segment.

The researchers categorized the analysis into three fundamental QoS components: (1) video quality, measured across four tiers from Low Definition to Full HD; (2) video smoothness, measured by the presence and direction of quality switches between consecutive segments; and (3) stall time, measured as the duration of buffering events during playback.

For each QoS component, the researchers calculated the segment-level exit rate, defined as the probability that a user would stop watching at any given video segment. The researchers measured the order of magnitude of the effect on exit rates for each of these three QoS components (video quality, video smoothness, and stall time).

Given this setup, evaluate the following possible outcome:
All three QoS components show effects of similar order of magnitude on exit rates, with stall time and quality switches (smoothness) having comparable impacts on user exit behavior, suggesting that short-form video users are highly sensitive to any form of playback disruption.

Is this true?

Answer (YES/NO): NO